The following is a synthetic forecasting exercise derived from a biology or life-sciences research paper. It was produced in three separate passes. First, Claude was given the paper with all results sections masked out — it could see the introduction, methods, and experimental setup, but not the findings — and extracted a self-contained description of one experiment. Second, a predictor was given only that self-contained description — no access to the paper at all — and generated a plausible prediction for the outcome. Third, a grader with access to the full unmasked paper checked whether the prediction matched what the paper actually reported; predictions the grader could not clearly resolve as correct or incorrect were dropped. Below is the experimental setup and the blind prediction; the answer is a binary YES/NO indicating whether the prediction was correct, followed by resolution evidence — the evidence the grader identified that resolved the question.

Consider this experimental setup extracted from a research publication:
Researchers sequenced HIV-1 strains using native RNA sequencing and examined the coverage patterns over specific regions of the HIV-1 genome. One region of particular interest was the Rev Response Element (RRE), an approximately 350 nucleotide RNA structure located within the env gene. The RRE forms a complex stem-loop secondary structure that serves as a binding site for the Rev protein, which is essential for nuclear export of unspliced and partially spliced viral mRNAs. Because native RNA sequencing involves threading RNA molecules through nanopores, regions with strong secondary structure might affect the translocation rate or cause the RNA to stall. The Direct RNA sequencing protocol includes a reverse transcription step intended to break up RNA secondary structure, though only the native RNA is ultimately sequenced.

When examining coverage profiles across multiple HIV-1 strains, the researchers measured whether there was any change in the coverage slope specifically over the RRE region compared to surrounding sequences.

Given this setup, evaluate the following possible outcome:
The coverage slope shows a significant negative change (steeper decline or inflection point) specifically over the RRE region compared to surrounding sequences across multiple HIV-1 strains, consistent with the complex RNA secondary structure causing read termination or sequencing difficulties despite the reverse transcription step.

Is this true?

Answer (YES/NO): NO